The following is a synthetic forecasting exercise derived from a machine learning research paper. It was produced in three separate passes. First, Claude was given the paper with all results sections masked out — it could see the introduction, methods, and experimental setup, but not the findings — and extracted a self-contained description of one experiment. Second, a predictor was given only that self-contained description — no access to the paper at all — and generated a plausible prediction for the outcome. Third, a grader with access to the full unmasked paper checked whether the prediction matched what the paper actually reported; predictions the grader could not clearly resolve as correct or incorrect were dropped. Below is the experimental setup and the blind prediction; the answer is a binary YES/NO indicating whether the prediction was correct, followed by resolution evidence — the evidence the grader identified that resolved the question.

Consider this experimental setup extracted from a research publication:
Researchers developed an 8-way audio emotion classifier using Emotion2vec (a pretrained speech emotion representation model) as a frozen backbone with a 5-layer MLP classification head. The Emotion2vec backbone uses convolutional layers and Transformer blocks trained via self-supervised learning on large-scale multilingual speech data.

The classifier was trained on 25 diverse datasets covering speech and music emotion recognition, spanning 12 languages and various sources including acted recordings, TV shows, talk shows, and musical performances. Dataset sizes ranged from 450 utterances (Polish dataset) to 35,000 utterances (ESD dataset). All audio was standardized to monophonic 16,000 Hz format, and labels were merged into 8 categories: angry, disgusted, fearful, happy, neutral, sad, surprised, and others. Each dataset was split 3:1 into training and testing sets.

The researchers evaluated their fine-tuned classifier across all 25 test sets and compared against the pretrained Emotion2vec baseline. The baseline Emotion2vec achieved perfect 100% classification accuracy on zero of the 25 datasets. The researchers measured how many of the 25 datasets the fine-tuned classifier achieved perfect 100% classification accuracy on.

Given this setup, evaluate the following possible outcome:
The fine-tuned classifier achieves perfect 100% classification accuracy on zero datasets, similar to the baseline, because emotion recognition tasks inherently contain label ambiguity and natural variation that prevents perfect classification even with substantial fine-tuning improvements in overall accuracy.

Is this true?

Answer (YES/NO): NO